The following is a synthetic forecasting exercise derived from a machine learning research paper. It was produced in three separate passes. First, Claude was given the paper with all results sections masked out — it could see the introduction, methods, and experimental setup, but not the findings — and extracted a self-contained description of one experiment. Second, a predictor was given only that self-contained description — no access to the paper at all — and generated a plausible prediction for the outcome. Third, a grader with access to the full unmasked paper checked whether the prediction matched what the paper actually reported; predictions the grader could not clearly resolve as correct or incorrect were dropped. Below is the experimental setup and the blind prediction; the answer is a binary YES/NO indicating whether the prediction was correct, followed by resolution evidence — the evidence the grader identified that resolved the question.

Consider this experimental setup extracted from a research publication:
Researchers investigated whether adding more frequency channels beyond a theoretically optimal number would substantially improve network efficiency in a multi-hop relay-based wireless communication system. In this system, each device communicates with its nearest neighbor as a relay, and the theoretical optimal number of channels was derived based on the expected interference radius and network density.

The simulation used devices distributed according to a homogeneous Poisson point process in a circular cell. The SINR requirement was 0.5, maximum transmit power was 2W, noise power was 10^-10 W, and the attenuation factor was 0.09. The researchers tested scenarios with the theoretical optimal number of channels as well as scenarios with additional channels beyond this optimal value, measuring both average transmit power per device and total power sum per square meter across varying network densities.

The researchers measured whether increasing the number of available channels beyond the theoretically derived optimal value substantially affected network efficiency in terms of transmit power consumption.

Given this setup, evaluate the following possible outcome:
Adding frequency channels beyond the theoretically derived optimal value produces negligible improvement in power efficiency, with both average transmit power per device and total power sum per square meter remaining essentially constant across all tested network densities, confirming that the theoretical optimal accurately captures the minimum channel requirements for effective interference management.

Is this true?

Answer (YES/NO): YES